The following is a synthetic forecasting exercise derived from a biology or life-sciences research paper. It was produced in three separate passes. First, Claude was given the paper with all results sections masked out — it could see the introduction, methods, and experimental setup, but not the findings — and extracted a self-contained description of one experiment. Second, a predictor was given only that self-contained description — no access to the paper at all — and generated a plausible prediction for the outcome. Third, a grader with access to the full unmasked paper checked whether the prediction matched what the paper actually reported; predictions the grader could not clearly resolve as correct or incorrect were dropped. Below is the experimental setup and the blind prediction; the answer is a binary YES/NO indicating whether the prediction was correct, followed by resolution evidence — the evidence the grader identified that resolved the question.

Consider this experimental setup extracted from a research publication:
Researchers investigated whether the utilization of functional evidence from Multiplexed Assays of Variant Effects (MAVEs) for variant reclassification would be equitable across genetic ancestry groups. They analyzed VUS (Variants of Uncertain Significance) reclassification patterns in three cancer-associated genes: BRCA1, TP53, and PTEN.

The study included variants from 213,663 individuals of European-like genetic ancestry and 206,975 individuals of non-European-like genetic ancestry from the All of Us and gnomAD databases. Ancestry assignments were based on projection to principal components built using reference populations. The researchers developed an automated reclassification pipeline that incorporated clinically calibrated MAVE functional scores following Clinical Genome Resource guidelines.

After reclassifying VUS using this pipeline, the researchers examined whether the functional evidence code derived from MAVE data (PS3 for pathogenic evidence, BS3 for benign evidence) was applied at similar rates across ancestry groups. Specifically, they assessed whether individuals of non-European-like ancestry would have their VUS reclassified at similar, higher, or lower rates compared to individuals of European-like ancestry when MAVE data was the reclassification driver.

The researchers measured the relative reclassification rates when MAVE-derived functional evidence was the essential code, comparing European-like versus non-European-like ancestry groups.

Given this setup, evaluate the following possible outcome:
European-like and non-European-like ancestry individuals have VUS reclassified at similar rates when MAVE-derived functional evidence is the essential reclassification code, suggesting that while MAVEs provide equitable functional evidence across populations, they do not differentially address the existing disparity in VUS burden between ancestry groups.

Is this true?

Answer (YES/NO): YES